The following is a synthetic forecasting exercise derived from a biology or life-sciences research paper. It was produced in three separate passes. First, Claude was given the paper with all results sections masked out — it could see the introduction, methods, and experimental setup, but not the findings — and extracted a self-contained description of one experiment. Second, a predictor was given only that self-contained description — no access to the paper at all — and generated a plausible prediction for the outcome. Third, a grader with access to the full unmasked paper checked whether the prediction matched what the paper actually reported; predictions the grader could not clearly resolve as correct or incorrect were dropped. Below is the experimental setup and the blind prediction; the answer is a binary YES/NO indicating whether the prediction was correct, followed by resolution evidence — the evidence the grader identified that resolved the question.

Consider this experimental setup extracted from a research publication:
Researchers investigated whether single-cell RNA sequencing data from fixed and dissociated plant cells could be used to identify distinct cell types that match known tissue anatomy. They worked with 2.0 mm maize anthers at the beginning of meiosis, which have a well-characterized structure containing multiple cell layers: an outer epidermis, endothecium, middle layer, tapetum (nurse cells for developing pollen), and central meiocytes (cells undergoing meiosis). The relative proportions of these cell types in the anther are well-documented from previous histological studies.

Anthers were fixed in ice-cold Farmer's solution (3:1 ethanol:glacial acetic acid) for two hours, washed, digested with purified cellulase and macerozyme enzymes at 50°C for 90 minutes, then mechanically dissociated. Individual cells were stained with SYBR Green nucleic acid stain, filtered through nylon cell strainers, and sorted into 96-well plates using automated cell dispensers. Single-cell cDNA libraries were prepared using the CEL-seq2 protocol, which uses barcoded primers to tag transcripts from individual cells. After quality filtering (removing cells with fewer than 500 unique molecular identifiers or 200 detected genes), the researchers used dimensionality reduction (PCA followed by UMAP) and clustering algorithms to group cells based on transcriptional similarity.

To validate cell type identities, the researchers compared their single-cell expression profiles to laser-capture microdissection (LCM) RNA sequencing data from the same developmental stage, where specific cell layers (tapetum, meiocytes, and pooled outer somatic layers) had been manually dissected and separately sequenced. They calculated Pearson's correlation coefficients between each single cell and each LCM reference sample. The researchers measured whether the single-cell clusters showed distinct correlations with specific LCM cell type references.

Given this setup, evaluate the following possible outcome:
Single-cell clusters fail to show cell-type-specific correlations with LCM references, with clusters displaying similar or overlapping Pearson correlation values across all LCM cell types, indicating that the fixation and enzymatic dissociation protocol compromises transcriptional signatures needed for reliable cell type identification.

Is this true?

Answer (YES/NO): NO